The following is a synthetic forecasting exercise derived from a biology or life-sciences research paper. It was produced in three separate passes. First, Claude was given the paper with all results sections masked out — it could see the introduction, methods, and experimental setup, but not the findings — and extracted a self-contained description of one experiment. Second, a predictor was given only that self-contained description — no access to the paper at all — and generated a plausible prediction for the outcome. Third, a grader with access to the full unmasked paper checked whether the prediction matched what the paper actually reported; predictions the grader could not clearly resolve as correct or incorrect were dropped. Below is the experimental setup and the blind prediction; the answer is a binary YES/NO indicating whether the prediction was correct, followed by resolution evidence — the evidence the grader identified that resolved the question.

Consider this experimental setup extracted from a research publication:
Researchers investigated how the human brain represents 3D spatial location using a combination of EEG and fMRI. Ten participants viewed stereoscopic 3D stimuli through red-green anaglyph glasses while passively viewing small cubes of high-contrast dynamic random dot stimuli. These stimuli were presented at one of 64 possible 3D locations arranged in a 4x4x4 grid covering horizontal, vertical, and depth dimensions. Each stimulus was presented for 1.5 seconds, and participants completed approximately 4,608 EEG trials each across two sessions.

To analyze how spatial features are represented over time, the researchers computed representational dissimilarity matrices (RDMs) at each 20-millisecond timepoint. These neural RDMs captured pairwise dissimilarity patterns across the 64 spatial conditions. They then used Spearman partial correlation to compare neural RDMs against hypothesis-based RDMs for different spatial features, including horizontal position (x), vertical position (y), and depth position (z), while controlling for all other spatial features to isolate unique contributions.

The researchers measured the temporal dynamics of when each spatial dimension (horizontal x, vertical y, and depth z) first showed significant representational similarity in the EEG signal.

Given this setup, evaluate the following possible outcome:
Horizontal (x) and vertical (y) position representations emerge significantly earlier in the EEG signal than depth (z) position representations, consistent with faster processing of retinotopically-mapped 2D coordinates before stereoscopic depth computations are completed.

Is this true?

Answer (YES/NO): YES